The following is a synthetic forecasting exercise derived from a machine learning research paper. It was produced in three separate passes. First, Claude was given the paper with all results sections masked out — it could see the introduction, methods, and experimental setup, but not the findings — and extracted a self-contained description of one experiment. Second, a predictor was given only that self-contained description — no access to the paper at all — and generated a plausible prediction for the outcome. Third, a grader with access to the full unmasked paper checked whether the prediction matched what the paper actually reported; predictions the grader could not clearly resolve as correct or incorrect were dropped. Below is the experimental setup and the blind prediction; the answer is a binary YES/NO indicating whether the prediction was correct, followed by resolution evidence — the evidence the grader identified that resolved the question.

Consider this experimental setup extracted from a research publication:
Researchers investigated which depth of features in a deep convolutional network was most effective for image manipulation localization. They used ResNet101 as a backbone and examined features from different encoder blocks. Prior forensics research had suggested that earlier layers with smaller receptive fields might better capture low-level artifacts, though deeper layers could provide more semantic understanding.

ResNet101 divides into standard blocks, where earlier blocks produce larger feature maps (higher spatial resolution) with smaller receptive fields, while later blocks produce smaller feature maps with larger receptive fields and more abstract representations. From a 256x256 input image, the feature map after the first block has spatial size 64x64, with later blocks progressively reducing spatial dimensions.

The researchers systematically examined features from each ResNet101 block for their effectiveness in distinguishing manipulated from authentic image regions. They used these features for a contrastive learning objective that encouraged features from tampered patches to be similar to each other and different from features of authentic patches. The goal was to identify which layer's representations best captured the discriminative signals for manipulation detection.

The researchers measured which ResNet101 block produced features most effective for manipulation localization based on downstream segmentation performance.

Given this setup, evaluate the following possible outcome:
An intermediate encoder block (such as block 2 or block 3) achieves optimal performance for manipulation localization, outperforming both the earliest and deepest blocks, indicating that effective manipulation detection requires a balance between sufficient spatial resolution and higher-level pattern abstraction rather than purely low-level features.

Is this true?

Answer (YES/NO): NO